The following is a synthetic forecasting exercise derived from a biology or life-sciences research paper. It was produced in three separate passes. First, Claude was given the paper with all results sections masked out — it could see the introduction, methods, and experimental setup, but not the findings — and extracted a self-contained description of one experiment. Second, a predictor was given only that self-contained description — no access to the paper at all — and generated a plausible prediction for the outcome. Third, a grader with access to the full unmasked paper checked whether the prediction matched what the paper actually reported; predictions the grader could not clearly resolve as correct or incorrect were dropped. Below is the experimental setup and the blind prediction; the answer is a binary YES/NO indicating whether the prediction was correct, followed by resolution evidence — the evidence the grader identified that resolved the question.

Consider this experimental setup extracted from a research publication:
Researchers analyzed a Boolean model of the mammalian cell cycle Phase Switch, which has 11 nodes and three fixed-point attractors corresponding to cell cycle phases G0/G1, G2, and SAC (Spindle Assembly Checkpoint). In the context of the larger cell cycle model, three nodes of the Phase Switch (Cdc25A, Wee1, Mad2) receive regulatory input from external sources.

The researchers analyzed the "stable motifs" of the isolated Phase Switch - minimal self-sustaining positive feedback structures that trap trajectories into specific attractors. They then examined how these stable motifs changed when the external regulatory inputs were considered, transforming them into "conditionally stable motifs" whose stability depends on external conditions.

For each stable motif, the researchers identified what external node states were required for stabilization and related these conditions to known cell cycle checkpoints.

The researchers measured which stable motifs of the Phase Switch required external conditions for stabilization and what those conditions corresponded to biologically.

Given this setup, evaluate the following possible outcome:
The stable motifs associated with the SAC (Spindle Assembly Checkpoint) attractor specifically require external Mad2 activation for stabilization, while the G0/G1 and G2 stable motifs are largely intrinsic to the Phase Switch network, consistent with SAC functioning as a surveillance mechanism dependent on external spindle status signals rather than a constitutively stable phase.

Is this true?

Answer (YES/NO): NO